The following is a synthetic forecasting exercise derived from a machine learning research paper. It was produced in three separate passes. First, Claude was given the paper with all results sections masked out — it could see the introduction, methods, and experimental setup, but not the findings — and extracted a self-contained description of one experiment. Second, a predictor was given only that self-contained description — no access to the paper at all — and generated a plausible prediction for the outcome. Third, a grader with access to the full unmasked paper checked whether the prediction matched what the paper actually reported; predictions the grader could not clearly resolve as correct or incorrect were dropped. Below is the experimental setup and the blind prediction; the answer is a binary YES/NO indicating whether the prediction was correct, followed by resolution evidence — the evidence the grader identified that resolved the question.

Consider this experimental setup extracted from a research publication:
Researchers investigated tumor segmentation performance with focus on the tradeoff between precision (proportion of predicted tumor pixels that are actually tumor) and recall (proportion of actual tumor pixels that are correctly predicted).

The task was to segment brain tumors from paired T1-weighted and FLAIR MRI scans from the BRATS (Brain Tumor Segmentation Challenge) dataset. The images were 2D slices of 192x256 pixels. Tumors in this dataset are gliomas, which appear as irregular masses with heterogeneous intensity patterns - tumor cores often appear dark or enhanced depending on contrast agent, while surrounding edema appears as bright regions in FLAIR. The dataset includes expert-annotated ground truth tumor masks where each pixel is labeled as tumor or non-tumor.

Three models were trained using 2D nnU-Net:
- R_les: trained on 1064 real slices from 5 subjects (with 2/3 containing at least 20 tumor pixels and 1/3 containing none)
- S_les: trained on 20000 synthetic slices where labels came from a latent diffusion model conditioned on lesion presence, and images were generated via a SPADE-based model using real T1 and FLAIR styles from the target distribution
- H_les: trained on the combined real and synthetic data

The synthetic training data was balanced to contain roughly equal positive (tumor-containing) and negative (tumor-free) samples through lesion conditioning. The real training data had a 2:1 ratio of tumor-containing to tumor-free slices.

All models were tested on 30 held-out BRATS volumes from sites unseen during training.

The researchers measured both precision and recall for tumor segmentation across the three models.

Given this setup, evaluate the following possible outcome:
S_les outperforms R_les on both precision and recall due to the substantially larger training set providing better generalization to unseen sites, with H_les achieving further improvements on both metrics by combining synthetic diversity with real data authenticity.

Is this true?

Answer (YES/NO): NO